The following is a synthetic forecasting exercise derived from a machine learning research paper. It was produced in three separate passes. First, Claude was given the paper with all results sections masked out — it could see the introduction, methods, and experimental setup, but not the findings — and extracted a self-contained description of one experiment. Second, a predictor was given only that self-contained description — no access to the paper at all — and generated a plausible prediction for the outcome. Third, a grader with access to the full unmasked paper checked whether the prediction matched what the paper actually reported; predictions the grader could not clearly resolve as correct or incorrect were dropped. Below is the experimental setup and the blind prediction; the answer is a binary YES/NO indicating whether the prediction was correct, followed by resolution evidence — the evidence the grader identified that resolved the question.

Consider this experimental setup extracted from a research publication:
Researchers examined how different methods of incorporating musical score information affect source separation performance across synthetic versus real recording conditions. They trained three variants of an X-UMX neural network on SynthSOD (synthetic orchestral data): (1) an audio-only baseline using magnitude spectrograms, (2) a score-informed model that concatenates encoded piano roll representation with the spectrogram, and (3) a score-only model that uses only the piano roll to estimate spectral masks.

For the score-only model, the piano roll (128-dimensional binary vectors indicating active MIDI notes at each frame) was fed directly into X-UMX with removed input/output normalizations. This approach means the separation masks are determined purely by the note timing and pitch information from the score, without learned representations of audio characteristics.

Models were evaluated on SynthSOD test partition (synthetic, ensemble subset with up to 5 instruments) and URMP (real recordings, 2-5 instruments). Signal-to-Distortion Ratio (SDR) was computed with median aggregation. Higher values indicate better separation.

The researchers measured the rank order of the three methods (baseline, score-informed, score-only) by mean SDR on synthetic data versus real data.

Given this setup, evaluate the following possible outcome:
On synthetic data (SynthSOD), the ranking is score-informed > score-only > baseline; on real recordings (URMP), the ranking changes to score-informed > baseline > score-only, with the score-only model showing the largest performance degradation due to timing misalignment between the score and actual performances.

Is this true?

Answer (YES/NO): NO